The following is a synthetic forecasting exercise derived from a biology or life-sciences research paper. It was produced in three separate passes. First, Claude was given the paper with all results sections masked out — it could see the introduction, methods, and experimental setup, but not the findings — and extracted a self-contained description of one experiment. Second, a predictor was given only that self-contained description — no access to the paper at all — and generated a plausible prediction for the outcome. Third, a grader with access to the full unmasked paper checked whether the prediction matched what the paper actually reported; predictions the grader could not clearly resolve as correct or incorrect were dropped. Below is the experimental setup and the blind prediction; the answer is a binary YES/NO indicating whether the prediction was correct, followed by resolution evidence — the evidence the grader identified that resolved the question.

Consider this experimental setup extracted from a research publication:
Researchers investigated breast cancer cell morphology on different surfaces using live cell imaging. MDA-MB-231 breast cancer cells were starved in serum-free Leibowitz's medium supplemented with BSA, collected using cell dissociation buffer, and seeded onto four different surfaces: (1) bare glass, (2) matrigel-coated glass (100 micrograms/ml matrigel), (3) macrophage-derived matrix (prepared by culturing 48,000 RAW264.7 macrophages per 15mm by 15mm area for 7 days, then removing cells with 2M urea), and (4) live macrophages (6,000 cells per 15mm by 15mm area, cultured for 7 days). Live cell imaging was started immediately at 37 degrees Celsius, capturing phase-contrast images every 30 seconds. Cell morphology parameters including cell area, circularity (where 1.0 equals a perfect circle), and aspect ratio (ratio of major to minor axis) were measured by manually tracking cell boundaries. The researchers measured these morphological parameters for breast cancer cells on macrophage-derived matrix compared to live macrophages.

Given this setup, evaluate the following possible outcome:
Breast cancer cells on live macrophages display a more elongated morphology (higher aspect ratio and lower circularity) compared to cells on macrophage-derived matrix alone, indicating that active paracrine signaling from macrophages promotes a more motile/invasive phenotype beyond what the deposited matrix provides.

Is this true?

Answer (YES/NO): NO